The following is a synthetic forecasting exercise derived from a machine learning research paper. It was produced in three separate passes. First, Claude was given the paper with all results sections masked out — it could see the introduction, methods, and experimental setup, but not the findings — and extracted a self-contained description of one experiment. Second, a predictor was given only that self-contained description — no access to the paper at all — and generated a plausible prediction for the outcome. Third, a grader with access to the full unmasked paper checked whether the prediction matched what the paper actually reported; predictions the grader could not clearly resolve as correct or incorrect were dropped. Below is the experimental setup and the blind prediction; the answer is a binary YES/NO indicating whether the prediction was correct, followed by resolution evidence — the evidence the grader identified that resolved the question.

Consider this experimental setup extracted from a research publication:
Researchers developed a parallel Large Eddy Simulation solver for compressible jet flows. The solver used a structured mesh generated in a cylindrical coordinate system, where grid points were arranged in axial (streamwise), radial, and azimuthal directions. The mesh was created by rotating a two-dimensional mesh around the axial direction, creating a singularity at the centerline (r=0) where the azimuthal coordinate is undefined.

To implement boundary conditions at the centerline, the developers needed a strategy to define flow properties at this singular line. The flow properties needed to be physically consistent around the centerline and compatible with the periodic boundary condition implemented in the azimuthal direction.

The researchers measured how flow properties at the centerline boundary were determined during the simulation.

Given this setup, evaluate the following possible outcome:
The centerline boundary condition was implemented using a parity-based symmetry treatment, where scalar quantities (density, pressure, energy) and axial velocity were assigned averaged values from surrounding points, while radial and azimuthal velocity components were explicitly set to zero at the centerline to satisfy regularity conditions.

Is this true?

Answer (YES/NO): NO